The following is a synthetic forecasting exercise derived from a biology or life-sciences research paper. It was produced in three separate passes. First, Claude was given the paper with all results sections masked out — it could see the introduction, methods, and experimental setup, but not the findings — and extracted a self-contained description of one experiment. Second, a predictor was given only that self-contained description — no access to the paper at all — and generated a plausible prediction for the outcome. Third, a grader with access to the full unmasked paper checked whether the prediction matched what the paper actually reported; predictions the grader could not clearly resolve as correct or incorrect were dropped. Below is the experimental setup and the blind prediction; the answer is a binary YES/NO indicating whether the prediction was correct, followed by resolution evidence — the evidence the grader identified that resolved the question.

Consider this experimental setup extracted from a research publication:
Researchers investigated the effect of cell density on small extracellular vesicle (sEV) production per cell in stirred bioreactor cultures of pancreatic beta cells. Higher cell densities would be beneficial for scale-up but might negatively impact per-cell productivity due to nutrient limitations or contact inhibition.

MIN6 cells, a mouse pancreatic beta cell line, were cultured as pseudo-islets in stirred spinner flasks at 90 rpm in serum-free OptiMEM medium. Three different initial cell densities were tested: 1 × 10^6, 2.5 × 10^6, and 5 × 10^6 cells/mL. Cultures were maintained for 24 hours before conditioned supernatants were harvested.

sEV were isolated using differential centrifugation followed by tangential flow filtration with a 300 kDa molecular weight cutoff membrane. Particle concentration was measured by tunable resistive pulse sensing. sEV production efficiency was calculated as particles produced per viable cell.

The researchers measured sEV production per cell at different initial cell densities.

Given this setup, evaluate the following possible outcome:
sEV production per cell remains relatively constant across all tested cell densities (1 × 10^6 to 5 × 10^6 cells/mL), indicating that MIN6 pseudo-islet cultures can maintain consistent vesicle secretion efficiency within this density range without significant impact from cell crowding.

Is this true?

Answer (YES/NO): YES